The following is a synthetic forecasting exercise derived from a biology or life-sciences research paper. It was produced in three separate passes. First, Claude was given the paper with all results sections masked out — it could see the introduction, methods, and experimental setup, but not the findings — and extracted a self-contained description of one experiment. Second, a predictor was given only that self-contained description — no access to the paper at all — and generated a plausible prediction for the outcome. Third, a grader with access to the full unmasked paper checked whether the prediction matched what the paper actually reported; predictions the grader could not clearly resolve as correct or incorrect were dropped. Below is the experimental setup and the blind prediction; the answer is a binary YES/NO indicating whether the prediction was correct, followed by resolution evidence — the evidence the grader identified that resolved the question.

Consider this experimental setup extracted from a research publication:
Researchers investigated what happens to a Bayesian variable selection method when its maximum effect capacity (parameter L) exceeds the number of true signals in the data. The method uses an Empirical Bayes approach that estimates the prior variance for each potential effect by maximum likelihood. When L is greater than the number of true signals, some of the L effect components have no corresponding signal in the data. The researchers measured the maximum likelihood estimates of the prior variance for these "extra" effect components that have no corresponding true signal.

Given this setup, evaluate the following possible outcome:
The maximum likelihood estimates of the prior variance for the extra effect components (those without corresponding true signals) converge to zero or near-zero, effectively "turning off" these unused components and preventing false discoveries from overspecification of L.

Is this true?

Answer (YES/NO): YES